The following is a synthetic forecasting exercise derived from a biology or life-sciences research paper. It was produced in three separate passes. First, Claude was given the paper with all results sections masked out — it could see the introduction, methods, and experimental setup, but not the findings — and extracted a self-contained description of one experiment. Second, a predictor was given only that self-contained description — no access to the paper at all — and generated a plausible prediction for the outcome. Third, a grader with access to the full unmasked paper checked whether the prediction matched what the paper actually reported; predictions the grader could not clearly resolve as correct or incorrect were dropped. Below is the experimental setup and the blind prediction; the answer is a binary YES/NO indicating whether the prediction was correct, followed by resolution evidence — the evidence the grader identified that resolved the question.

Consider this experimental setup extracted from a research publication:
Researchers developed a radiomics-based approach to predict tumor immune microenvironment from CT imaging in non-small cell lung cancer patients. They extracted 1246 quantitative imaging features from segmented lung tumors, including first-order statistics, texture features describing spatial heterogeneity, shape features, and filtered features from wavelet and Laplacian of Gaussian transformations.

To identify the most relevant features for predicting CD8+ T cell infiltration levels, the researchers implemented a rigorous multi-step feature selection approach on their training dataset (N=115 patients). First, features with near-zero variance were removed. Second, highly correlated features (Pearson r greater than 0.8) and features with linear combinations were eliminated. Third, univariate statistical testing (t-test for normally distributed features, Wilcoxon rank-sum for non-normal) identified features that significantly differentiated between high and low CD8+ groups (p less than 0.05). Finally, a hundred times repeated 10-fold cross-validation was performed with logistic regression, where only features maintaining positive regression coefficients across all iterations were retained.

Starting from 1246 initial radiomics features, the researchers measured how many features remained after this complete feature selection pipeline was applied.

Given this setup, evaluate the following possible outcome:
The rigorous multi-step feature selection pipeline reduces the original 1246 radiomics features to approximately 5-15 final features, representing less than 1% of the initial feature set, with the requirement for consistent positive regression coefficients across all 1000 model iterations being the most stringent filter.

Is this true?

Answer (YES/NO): NO